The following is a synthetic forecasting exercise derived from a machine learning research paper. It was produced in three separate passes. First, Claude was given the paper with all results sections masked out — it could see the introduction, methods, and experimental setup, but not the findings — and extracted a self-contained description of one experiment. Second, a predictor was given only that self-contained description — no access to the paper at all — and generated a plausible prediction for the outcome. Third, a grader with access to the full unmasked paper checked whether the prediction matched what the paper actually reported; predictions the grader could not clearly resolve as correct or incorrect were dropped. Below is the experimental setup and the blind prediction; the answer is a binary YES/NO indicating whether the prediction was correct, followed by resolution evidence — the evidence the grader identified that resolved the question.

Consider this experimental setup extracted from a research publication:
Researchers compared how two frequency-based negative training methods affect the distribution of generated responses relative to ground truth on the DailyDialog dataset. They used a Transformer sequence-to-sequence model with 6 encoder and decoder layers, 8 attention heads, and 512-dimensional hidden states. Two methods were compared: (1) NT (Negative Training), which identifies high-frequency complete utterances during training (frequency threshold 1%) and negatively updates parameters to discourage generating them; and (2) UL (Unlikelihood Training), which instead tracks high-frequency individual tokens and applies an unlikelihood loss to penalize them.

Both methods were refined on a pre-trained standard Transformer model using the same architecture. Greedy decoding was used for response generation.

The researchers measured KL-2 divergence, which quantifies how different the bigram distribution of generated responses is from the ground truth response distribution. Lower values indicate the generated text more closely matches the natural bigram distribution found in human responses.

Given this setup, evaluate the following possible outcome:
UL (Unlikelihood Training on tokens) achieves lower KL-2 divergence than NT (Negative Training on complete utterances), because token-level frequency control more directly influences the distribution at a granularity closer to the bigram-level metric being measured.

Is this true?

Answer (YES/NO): NO